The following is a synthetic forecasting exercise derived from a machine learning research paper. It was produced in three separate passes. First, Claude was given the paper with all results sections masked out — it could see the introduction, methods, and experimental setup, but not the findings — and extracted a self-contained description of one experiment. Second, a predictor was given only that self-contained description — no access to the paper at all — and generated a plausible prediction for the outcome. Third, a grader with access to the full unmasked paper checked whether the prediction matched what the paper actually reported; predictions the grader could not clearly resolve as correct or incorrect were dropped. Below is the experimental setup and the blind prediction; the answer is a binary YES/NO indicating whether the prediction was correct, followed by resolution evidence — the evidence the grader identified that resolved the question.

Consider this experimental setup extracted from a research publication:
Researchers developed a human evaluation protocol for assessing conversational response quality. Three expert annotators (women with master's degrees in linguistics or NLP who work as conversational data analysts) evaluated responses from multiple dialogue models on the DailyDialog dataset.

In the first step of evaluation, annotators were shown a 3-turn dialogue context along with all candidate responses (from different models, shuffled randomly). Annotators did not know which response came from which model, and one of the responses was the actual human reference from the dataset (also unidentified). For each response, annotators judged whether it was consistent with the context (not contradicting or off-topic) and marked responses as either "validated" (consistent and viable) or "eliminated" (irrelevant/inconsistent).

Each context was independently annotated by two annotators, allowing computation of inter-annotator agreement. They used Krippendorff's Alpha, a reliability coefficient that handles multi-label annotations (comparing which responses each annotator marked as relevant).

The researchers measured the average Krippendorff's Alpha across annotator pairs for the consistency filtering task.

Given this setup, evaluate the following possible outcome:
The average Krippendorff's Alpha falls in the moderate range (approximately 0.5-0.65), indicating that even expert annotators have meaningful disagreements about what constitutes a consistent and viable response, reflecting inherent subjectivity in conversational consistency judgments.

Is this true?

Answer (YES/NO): YES